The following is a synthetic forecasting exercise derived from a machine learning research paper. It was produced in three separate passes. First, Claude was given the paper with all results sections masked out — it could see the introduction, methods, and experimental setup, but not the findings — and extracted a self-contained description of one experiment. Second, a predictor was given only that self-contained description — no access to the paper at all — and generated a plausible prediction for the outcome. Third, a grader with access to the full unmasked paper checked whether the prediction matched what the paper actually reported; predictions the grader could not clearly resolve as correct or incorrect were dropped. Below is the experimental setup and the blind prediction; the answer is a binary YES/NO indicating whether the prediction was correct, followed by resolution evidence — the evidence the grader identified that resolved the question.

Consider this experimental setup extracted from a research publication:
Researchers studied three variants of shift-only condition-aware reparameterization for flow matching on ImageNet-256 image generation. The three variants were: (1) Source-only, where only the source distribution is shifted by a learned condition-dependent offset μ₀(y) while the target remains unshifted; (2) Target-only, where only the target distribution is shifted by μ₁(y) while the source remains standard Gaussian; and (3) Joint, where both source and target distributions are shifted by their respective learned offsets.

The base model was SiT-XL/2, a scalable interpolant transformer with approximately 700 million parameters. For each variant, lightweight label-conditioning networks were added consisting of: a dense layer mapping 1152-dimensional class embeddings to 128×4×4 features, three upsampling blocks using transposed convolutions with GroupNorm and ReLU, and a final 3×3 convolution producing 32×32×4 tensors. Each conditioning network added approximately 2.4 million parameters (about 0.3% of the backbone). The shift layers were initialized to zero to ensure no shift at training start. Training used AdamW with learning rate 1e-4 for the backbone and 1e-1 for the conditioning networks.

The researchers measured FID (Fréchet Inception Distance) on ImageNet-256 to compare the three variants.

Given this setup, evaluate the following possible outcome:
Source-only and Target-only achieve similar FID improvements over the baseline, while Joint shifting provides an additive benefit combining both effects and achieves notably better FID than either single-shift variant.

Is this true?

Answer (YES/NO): NO